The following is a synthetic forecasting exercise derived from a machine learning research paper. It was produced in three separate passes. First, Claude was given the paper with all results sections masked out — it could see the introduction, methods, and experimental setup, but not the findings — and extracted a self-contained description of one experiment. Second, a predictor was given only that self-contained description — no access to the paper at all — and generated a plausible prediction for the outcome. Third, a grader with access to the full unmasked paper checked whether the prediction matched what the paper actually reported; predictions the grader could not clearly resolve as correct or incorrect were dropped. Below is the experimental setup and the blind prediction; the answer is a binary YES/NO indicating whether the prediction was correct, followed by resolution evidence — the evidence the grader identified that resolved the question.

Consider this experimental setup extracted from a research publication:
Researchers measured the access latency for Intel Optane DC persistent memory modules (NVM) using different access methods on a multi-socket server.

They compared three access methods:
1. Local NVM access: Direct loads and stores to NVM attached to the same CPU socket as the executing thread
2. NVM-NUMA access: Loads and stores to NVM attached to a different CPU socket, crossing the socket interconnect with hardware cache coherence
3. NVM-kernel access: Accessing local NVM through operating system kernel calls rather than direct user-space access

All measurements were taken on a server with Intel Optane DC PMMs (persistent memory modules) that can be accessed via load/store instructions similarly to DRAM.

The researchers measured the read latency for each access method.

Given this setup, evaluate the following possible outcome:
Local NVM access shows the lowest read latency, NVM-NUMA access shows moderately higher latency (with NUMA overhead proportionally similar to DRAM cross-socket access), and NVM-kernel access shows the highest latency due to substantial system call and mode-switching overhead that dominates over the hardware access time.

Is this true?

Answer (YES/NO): YES